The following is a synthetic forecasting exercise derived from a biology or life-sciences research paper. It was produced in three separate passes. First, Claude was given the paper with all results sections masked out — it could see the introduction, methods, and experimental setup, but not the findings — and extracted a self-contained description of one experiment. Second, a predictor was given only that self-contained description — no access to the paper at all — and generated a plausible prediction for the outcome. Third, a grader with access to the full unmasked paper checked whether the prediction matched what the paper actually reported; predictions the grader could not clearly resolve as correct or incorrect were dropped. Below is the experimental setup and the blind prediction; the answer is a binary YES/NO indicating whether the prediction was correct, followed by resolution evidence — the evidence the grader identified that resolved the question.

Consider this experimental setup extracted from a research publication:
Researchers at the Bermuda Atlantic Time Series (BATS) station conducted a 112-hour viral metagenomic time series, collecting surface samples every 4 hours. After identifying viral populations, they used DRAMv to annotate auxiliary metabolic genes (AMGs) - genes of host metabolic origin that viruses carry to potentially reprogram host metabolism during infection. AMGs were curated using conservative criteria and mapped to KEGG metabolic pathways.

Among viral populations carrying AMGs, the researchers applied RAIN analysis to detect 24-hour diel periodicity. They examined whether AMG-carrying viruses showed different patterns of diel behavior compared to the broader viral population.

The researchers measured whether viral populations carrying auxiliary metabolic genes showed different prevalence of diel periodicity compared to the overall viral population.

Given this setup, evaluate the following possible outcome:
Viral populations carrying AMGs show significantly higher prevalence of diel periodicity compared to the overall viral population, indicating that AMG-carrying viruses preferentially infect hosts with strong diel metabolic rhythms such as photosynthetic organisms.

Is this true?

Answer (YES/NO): NO